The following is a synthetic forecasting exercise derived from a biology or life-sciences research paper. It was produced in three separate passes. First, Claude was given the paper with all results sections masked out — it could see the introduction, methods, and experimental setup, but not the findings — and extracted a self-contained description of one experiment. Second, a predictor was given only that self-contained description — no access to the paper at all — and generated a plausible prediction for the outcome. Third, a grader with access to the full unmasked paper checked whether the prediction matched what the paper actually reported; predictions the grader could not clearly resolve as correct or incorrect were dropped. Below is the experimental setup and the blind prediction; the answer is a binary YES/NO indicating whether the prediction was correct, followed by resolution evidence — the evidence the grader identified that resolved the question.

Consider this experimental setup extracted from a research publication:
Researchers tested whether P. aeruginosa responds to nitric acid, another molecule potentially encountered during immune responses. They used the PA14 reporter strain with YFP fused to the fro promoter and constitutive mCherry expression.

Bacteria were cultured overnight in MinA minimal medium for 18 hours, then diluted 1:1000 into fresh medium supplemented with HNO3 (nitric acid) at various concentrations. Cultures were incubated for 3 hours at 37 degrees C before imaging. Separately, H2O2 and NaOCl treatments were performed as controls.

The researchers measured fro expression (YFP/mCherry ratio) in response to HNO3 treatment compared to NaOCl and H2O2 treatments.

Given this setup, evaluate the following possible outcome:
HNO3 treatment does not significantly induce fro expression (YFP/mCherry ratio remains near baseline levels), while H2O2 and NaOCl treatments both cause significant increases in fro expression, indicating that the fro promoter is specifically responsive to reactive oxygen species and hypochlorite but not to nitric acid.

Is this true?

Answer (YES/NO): NO